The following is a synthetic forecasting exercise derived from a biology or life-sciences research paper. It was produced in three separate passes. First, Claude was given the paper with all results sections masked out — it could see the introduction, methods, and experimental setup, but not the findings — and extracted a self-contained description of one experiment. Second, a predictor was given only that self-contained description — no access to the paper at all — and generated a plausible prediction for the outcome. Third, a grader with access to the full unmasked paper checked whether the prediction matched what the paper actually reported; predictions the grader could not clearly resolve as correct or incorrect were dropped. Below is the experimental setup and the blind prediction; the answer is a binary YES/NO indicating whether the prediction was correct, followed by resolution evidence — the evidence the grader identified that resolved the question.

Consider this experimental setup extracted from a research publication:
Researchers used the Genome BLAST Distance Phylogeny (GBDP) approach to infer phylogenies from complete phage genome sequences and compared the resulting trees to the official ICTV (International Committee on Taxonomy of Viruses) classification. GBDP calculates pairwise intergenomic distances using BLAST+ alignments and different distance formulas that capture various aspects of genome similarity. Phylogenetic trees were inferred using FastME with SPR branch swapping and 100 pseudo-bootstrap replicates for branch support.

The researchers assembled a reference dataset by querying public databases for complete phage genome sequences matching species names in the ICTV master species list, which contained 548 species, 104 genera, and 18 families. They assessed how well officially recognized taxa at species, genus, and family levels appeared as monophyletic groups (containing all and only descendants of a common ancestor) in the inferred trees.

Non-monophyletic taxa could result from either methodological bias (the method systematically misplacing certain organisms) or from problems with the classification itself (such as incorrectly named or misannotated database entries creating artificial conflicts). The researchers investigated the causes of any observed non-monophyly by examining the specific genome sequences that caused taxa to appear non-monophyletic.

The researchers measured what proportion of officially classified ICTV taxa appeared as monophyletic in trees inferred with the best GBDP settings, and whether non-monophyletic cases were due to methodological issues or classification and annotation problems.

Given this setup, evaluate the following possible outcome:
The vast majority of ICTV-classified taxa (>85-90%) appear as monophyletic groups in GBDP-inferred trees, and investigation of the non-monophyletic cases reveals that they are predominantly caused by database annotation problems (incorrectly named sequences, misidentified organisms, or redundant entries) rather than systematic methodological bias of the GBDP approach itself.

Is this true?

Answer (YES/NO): YES